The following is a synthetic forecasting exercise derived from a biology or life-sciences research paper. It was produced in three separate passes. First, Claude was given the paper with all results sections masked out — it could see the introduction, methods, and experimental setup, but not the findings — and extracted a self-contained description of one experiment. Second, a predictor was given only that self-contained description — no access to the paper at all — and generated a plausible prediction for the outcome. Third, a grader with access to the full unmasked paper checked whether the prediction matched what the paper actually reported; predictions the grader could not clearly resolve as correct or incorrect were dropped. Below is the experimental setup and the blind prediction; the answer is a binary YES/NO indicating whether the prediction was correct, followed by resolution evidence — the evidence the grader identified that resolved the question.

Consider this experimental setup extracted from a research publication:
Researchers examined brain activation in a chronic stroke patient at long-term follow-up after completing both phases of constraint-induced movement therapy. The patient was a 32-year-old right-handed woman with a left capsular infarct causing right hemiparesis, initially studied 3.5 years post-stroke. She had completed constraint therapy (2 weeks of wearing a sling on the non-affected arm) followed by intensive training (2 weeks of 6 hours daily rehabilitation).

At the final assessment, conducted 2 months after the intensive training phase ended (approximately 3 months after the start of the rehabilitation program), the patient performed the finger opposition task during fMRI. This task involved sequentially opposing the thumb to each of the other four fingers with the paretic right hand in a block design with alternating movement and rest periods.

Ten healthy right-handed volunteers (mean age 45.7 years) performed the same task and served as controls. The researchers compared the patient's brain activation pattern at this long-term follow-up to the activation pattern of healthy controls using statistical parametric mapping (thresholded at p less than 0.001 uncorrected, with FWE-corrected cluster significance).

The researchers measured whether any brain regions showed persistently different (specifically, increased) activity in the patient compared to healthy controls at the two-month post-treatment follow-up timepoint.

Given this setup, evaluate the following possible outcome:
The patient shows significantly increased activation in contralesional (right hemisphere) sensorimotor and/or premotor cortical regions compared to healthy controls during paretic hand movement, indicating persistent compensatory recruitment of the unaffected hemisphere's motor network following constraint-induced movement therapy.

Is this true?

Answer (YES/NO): NO